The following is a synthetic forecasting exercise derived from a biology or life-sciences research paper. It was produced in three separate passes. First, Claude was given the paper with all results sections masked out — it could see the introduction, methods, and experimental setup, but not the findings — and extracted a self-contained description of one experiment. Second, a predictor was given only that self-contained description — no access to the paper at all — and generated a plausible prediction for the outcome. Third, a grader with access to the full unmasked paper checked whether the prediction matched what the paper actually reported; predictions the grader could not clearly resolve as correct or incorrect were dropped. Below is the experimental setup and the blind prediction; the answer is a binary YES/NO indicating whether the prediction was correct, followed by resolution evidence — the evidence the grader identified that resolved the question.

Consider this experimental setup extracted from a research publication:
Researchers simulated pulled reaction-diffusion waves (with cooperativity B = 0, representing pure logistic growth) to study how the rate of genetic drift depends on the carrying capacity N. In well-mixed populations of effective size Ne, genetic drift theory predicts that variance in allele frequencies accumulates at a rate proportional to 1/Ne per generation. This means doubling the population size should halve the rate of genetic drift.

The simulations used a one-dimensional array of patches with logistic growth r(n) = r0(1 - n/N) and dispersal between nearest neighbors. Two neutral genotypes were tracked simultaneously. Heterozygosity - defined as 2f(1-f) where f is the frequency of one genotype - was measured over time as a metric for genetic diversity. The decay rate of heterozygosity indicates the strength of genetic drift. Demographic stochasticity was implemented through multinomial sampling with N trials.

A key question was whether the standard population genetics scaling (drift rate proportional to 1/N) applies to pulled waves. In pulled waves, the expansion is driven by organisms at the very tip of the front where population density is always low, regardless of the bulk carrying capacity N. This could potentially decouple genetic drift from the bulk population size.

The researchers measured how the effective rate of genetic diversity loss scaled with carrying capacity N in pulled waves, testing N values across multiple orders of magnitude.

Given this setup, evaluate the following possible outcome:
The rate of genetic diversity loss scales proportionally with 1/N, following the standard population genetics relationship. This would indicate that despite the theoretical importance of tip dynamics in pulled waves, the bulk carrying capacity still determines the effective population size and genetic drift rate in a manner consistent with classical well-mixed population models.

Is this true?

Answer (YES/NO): NO